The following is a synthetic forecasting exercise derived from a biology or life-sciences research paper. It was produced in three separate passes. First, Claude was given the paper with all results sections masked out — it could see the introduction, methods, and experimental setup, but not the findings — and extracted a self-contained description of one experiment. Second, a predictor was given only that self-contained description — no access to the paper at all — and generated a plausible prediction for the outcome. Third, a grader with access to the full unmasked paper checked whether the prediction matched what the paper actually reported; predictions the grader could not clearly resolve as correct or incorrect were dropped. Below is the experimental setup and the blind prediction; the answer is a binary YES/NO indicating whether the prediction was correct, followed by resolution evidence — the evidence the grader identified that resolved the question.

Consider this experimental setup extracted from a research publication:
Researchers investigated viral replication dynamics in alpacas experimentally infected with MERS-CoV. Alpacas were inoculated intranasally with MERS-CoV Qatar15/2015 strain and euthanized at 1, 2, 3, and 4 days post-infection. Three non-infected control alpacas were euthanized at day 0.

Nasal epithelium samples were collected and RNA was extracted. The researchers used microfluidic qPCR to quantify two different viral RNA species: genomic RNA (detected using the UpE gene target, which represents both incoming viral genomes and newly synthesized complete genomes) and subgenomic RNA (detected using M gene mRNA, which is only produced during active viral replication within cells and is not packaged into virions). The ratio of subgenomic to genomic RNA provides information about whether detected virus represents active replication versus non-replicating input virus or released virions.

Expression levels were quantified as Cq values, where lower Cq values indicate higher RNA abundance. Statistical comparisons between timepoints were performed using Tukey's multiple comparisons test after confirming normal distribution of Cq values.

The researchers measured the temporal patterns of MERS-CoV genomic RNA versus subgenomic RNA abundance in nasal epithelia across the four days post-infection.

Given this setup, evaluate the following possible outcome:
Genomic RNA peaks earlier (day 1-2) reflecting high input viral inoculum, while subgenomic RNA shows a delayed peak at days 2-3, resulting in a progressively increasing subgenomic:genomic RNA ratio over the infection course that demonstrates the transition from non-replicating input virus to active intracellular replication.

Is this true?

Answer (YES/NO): NO